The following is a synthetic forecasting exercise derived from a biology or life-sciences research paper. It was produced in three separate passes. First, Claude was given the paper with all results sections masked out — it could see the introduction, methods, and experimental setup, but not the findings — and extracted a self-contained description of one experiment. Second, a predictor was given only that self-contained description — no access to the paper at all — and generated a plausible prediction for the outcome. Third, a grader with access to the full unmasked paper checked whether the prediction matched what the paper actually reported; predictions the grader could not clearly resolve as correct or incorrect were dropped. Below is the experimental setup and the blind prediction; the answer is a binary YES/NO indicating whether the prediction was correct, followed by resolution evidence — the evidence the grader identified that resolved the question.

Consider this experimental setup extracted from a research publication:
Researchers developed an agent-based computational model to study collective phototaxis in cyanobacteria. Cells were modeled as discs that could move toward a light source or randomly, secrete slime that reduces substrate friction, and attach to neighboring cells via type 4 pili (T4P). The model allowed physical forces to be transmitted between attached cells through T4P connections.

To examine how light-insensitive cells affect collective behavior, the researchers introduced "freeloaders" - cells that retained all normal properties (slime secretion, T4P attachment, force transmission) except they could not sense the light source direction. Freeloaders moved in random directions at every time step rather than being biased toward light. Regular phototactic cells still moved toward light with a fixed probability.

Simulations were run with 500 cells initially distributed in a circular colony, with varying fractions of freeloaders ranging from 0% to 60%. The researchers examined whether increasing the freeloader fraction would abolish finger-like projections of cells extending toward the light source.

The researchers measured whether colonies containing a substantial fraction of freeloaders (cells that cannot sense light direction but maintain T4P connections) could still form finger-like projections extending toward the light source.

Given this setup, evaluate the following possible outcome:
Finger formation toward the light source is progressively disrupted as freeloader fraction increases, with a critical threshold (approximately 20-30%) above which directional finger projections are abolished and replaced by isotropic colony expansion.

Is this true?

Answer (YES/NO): NO